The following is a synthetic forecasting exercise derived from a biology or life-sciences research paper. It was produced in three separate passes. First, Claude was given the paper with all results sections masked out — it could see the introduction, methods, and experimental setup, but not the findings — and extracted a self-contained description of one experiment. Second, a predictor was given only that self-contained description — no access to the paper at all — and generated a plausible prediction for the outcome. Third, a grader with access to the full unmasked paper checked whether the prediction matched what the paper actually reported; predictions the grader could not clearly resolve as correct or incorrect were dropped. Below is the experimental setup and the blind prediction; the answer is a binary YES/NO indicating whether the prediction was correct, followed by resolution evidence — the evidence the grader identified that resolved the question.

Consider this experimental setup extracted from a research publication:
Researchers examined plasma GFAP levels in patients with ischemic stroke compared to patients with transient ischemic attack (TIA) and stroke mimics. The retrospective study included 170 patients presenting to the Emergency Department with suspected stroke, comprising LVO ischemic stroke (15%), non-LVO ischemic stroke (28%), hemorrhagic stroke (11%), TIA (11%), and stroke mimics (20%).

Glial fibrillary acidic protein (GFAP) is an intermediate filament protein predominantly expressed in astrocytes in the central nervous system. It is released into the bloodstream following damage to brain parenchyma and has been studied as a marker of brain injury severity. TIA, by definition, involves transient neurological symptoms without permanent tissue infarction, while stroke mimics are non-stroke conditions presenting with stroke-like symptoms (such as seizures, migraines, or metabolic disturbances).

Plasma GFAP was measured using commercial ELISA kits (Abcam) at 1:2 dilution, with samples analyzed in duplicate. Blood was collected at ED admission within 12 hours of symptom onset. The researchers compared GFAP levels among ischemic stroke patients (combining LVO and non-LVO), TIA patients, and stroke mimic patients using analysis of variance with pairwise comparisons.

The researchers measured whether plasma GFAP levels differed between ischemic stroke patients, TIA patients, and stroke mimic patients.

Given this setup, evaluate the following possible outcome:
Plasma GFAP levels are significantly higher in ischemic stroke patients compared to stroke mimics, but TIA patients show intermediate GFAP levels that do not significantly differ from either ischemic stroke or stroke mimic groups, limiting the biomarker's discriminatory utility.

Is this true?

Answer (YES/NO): NO